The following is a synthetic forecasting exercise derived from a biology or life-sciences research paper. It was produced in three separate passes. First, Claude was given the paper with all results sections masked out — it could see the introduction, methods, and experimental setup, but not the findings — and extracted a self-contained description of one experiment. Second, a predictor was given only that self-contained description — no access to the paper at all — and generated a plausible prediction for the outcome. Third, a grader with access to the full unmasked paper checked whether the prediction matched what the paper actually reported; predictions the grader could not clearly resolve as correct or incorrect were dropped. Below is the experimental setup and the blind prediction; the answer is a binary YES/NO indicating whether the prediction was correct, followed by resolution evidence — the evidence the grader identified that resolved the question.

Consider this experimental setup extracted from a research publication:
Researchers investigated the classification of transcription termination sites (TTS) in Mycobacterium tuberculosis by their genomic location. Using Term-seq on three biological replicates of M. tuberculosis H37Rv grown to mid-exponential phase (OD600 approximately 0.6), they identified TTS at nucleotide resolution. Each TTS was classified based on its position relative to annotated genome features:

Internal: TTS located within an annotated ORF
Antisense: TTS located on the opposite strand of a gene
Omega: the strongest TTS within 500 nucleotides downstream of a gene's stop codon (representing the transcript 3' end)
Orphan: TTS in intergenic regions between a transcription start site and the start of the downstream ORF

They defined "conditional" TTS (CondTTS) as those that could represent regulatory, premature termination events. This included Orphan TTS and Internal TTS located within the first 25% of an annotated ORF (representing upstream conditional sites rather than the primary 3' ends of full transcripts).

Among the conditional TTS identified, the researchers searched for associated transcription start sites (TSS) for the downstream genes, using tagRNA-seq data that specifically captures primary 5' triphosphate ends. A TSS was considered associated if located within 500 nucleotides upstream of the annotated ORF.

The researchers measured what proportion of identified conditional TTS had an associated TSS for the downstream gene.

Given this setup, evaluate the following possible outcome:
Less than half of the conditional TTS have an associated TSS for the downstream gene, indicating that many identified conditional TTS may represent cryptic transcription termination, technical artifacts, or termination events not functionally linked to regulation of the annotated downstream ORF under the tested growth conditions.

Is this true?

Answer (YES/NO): NO